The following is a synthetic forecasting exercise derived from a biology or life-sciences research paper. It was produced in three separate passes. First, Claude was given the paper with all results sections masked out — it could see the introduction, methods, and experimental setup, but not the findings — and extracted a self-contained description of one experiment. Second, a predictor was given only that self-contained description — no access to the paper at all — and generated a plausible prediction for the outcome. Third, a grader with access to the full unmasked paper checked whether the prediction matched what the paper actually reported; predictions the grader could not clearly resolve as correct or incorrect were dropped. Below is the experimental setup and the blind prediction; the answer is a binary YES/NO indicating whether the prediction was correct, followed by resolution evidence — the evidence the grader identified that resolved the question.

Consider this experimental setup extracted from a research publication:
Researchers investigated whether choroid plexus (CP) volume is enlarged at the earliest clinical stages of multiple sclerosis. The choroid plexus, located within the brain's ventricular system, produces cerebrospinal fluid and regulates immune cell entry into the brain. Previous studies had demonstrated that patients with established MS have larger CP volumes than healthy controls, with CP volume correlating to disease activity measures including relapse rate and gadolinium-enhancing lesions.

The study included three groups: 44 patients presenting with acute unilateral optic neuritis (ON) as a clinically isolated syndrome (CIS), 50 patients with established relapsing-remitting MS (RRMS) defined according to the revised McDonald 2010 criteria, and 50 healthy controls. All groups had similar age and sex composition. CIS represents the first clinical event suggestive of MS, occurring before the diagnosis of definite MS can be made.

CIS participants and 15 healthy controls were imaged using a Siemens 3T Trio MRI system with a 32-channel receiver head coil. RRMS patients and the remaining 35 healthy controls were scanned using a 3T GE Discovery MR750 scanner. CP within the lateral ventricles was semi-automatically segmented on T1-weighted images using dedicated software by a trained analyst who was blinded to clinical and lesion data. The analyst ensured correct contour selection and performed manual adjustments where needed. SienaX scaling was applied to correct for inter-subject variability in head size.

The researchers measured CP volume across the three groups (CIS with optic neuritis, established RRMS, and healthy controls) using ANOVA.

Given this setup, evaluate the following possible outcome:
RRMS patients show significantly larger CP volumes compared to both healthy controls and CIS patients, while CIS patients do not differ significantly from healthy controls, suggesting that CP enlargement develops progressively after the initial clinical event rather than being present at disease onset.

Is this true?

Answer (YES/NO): NO